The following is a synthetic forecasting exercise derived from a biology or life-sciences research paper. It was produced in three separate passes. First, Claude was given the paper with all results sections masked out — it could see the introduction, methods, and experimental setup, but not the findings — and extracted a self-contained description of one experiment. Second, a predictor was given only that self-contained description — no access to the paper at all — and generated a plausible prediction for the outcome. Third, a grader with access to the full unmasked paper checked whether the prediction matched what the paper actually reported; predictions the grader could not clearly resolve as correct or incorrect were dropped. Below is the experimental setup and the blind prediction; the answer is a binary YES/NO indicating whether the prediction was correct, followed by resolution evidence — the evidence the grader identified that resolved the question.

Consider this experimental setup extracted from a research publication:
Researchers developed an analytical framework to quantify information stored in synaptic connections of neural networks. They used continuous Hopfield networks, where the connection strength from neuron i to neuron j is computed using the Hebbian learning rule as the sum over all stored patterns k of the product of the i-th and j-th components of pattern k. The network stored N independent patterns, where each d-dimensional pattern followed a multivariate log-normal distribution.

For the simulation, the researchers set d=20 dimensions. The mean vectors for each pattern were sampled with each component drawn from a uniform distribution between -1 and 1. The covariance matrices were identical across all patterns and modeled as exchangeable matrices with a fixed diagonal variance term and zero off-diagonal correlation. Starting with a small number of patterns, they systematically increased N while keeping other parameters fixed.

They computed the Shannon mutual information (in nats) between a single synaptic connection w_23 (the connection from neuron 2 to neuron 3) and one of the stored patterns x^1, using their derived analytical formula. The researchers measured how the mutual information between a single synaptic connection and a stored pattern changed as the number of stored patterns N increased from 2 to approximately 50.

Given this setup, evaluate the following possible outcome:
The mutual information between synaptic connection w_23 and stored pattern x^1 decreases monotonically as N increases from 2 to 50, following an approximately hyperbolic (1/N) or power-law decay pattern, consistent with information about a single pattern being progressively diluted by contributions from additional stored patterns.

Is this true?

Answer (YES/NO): YES